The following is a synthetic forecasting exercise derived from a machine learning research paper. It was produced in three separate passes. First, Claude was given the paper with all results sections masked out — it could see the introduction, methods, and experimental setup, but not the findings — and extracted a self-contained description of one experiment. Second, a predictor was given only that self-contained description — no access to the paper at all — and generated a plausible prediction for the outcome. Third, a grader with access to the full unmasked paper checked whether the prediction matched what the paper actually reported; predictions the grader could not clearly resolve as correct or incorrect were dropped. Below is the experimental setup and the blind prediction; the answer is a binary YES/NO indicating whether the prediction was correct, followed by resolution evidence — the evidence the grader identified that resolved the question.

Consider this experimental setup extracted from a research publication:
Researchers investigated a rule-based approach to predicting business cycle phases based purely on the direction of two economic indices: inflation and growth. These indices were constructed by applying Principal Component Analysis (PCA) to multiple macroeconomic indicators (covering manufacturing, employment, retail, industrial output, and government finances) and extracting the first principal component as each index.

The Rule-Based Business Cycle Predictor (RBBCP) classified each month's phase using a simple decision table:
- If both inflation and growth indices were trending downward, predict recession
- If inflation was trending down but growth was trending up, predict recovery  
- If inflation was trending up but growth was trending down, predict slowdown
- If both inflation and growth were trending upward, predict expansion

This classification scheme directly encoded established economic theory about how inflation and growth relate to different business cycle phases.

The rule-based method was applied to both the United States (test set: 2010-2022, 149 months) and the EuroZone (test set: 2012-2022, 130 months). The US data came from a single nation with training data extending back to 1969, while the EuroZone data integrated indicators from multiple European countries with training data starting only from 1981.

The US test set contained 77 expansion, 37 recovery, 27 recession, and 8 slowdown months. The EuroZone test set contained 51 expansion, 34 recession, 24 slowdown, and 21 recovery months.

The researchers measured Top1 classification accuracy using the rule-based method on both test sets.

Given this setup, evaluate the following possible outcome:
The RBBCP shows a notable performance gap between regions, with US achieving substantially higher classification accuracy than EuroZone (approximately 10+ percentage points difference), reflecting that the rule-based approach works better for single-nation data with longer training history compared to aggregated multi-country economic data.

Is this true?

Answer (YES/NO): NO